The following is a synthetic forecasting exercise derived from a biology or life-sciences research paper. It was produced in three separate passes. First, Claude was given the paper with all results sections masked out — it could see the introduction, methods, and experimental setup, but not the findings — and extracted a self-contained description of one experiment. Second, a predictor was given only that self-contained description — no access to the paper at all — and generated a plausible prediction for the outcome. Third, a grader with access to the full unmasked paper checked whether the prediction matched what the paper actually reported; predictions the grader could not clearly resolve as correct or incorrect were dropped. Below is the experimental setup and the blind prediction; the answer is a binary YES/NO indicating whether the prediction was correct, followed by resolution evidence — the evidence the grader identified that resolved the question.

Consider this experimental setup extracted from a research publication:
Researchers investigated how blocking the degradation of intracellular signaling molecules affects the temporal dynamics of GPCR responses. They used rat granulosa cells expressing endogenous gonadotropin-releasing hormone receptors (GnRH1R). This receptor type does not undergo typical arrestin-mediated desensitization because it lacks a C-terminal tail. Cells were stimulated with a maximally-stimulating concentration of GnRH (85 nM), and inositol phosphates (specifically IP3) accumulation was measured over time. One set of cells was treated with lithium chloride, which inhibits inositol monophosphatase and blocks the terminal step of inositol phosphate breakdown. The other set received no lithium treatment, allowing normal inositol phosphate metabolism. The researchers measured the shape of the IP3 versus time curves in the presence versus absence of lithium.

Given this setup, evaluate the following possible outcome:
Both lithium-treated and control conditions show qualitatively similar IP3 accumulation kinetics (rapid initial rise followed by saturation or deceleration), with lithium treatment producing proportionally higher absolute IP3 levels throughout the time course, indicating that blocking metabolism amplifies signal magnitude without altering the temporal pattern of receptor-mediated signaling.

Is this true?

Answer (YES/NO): NO